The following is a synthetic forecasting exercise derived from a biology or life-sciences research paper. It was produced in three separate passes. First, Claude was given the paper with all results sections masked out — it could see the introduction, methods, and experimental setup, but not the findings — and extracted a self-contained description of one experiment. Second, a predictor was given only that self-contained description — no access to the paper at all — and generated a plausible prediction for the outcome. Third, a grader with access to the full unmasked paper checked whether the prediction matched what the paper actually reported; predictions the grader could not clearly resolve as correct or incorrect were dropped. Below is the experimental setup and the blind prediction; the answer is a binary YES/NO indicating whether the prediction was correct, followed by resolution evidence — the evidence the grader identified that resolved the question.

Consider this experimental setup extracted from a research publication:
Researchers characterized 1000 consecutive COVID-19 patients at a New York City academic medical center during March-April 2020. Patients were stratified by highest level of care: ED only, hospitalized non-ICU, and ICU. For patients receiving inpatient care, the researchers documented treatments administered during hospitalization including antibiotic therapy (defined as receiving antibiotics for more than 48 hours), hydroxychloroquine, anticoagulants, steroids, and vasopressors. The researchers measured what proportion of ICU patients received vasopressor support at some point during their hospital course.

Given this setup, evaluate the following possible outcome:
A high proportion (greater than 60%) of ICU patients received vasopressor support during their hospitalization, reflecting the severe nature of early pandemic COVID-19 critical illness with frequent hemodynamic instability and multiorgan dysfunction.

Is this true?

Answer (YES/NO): YES